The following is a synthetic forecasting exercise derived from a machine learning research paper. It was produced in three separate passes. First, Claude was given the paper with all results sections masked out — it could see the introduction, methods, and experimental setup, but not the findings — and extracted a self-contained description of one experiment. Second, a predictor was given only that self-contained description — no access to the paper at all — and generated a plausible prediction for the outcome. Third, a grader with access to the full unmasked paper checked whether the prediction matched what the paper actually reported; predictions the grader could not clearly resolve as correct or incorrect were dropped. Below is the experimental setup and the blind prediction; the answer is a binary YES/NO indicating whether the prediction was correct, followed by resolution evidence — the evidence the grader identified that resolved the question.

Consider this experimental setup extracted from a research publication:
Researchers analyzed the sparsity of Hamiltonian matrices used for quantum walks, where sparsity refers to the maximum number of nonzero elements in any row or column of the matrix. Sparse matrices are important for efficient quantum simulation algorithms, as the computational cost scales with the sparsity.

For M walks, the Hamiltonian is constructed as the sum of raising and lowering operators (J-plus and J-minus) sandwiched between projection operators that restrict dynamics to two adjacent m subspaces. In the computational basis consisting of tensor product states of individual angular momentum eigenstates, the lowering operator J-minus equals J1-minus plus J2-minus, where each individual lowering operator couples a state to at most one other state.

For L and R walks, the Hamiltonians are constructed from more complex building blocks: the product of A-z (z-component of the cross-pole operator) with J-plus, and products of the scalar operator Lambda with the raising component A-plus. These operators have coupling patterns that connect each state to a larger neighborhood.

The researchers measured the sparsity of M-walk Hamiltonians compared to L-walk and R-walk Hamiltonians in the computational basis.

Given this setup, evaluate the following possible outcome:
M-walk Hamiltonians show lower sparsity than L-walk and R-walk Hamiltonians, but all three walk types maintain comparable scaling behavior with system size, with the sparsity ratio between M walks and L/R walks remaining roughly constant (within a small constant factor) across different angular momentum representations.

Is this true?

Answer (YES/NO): YES